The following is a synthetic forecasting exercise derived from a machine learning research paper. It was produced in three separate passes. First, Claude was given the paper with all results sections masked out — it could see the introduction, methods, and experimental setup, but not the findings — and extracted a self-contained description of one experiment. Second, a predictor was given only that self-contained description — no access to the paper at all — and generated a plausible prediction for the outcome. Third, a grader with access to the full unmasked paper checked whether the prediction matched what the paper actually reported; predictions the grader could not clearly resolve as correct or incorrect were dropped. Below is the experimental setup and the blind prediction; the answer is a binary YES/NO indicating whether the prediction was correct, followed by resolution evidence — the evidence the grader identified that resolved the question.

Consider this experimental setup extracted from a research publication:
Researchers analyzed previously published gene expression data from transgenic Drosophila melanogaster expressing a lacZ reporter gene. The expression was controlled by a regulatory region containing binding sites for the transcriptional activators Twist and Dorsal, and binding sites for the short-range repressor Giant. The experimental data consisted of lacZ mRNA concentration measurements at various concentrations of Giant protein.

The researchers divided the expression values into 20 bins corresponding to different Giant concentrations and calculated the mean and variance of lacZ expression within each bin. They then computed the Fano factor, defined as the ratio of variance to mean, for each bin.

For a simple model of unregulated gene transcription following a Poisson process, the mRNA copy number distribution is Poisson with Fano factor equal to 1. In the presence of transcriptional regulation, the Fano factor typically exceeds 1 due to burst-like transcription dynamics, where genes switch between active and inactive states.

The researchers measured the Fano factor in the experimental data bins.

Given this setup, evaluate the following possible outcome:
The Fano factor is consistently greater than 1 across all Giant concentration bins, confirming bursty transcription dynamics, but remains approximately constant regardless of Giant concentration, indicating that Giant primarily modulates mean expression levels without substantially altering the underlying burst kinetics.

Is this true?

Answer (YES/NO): NO